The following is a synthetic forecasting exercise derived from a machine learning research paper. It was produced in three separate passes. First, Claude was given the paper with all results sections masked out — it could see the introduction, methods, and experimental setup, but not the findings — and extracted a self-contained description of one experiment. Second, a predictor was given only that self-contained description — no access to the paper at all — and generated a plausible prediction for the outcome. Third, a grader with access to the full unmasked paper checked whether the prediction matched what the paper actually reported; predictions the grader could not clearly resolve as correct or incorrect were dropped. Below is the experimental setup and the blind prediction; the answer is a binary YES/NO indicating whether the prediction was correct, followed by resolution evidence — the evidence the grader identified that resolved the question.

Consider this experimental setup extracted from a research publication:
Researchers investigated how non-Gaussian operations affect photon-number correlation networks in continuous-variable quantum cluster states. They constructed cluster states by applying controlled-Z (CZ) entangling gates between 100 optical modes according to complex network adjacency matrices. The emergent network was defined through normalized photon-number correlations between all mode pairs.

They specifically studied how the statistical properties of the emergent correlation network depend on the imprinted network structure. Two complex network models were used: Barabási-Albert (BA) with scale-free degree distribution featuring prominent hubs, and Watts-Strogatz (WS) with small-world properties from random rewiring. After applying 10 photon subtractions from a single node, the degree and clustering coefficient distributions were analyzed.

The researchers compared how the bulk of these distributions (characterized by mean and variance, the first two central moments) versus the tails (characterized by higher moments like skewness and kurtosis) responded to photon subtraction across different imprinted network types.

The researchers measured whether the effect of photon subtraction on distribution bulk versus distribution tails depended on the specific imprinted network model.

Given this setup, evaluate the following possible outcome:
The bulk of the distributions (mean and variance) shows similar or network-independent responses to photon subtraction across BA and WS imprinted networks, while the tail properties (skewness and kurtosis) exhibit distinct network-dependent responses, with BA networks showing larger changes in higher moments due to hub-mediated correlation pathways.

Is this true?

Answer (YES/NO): NO